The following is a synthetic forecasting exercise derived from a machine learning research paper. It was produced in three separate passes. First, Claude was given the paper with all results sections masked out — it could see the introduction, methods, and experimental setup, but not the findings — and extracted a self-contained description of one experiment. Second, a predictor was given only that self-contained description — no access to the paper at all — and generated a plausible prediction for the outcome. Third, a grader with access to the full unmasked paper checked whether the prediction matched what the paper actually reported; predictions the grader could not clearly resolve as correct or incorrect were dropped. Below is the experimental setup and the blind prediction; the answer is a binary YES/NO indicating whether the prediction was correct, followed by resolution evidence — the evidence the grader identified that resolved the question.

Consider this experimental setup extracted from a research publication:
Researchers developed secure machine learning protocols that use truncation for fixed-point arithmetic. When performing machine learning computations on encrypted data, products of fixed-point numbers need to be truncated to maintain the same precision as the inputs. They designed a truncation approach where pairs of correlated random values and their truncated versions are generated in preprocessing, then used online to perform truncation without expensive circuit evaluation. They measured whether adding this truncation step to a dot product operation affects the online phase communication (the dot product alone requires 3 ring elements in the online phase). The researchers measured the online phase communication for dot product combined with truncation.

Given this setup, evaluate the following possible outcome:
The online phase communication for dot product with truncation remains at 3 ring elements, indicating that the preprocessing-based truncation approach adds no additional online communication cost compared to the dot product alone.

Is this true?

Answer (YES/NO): YES